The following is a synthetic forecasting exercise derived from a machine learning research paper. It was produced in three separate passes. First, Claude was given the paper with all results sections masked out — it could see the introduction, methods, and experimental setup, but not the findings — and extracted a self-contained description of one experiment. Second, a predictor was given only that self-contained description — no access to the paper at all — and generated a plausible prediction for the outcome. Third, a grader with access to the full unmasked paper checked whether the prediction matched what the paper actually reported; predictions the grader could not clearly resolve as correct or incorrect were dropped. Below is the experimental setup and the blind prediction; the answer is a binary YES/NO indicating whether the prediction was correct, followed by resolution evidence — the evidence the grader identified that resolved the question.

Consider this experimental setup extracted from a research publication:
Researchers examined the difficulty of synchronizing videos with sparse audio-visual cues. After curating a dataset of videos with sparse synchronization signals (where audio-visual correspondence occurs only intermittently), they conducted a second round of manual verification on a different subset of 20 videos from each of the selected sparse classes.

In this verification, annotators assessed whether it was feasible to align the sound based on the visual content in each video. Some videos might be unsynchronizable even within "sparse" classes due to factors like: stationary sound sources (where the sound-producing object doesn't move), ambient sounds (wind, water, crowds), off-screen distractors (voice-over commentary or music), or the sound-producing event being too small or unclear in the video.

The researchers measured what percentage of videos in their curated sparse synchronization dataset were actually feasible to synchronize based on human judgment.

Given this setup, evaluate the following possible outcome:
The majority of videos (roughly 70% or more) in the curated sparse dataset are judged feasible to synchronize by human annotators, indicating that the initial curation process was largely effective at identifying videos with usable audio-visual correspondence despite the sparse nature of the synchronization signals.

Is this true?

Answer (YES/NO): YES